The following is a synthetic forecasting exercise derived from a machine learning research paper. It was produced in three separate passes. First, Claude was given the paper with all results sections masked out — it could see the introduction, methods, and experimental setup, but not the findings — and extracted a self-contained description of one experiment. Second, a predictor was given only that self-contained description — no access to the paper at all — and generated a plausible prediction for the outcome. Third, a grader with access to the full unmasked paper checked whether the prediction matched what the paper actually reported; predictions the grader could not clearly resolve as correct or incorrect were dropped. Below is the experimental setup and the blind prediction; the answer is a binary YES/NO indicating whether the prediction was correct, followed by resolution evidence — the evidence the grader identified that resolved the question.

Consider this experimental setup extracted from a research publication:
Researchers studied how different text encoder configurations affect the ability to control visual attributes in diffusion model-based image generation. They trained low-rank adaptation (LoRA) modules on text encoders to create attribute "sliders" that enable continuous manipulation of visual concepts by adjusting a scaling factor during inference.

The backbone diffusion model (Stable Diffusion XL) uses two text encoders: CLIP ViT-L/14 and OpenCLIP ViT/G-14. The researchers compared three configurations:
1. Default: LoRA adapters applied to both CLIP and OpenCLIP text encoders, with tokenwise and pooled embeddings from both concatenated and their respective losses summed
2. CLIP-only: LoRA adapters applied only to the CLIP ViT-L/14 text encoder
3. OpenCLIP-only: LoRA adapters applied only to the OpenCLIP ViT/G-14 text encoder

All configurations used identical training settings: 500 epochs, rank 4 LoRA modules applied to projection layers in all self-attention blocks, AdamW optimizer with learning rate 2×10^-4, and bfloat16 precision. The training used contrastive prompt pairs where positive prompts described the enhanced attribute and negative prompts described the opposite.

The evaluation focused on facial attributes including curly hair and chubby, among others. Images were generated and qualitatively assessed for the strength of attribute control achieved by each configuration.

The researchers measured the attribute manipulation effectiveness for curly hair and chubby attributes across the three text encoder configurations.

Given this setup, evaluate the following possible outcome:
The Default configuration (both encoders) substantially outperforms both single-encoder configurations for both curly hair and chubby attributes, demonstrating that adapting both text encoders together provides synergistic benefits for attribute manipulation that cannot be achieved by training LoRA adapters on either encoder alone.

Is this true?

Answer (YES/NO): NO